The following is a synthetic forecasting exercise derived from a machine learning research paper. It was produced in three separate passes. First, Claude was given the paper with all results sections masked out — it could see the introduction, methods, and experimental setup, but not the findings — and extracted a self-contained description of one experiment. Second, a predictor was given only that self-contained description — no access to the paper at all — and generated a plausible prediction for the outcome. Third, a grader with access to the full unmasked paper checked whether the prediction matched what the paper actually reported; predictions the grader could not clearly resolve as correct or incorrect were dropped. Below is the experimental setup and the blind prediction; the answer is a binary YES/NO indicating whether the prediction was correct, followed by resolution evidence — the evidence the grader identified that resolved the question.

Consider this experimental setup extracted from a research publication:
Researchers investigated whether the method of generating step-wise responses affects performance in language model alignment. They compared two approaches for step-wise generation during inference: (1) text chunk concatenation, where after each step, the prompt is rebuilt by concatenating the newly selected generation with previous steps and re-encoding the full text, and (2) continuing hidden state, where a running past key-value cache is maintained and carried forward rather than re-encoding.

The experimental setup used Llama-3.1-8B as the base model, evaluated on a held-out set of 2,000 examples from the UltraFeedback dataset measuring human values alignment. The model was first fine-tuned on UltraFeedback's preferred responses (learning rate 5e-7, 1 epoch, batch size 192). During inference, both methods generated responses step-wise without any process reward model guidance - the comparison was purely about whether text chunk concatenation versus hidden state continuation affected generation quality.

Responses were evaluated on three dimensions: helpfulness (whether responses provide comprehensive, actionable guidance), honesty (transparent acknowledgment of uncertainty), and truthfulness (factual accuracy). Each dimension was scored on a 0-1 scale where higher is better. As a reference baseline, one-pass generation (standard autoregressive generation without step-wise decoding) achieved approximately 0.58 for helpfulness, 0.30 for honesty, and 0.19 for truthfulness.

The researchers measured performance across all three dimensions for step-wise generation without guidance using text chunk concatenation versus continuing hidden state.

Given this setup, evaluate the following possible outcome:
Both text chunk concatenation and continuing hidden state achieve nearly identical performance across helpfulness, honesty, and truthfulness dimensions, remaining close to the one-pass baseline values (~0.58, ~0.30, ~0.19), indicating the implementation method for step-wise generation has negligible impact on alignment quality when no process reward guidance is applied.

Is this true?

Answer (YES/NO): NO